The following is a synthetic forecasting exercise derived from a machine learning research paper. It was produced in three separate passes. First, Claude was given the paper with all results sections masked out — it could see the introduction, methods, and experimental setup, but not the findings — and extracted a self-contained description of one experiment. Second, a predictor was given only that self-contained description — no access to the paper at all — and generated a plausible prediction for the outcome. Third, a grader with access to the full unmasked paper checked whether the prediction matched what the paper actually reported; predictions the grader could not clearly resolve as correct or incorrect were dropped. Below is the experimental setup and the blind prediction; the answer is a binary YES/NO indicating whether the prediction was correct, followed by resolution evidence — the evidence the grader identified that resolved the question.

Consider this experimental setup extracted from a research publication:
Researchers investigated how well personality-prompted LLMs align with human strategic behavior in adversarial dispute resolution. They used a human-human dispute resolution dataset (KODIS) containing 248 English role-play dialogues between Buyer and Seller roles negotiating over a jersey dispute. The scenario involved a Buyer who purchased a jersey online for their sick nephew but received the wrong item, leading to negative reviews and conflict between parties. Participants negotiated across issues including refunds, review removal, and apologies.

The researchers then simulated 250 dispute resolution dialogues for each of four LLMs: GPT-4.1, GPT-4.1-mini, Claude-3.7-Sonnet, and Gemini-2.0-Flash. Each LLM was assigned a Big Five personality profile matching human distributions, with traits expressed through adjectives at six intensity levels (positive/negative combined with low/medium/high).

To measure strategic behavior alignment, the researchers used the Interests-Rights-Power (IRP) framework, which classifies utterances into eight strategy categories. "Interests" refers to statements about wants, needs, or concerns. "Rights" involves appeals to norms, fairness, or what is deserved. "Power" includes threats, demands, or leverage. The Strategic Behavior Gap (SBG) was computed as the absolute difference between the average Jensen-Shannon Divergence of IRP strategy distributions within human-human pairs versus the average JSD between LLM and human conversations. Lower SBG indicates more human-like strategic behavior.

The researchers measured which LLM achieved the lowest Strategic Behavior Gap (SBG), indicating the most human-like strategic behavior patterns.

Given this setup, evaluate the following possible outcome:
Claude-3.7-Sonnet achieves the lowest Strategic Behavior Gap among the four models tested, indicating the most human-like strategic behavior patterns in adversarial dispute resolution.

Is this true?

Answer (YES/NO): YES